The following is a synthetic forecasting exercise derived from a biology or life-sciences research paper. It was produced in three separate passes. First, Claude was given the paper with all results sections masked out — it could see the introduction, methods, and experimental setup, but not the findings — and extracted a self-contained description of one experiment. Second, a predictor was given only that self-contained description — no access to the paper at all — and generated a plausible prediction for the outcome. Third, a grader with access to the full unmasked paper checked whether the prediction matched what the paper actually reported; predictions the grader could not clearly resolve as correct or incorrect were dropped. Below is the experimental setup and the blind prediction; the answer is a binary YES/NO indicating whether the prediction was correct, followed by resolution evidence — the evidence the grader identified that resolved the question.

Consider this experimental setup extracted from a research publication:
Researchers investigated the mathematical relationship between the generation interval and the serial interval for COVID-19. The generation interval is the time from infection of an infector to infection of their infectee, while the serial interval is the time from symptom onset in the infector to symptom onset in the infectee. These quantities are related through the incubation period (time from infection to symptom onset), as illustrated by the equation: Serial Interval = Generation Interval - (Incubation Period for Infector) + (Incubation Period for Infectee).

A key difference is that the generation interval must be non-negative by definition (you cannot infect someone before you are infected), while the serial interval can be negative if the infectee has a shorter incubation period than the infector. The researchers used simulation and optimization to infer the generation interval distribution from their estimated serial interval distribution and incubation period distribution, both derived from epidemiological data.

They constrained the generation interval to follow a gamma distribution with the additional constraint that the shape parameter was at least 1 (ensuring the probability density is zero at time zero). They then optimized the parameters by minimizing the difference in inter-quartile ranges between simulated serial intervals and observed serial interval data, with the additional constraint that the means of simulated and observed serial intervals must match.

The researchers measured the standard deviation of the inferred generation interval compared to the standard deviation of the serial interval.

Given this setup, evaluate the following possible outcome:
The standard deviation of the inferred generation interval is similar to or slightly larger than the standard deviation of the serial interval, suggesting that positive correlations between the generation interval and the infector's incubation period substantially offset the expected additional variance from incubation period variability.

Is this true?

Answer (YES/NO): NO